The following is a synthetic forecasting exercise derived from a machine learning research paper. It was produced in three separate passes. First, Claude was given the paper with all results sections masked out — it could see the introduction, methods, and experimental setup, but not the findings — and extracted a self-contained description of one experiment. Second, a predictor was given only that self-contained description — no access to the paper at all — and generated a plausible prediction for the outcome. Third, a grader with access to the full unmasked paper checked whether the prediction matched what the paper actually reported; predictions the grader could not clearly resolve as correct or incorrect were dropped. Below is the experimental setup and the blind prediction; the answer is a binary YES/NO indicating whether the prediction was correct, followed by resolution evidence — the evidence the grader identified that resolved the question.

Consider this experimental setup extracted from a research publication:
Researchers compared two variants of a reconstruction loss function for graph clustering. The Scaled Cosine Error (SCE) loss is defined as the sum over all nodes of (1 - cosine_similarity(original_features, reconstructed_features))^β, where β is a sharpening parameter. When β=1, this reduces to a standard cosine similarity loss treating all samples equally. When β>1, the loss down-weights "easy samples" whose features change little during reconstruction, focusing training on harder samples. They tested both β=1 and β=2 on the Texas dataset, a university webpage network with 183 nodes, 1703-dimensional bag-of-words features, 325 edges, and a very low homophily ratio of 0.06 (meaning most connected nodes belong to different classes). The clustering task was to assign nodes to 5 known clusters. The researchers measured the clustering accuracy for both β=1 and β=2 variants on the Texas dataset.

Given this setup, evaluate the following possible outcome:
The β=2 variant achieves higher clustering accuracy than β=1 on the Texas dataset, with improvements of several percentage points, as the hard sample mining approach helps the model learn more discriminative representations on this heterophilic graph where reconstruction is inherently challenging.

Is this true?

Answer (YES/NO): NO